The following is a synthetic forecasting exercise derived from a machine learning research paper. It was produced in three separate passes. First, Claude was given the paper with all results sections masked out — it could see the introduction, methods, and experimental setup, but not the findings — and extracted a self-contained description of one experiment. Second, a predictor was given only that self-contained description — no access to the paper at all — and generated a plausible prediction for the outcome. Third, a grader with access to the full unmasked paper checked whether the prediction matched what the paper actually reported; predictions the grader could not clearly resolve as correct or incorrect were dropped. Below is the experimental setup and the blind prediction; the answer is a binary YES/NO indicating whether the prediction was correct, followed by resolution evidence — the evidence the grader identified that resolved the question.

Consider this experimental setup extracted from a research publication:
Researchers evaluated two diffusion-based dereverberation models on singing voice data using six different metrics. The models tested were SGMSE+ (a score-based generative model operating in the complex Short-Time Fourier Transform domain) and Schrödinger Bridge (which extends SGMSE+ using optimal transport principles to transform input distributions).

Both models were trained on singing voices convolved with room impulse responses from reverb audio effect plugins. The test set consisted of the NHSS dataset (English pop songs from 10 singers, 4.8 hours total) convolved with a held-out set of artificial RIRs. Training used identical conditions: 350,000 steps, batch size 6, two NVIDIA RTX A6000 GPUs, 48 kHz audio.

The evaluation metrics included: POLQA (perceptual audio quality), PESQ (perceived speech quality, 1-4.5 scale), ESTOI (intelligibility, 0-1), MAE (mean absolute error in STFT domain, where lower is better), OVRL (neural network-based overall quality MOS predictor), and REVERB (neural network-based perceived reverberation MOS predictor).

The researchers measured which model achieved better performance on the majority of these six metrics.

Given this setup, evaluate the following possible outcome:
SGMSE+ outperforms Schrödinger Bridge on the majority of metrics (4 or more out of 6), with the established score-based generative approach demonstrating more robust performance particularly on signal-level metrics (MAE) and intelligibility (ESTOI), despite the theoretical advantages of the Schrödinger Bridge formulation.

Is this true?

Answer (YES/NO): YES